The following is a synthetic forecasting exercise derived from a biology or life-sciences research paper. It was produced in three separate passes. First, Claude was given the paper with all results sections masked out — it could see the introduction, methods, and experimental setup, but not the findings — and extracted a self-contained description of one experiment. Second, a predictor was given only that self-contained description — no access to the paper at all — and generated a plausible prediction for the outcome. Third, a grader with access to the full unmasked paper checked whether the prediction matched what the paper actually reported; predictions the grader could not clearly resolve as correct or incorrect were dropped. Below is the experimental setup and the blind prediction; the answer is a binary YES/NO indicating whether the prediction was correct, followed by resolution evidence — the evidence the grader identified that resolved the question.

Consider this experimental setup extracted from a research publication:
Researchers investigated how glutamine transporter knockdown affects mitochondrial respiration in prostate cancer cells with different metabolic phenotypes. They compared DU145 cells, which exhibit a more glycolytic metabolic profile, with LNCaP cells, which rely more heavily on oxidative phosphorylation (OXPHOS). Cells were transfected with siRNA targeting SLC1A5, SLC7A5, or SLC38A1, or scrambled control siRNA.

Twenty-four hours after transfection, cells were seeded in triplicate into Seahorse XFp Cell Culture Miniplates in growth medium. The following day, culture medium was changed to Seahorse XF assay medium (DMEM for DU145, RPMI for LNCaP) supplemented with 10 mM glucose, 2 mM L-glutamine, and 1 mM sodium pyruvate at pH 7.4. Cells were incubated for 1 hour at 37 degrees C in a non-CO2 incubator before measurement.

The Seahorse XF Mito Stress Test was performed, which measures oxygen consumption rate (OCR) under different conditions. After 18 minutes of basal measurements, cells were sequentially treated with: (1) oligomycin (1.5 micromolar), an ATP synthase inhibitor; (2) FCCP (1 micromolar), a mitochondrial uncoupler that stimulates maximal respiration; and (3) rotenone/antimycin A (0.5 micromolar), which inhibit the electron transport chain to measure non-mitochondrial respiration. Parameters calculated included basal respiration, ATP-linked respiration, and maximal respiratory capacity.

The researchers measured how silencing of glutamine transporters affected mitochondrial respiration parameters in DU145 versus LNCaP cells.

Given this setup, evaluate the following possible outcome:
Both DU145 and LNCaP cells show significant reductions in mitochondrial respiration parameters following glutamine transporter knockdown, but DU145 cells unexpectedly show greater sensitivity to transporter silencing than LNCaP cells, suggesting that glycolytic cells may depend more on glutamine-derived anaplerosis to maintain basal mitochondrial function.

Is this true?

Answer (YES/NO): NO